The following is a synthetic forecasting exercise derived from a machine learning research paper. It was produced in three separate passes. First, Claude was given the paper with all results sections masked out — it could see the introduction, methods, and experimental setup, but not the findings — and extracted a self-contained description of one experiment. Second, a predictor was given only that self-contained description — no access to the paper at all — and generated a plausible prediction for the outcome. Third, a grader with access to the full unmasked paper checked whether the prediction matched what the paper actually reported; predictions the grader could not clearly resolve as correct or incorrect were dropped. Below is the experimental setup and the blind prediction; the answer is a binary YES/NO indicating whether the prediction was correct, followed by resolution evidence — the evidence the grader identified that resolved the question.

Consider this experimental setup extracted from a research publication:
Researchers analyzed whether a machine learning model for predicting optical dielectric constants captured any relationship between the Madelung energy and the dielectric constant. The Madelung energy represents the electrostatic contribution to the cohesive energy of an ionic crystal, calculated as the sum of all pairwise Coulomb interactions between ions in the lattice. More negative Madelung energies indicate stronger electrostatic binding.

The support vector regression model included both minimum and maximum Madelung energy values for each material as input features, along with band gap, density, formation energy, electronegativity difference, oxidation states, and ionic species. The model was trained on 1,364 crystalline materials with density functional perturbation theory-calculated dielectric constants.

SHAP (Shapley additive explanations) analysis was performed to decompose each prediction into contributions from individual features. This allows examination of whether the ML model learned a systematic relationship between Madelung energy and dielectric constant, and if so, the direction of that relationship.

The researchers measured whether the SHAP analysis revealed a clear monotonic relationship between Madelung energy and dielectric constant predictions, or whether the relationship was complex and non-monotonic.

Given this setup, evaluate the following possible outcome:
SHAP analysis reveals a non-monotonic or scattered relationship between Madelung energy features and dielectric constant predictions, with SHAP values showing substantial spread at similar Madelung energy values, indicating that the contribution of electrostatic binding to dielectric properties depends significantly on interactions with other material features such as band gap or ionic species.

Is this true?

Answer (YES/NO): YES